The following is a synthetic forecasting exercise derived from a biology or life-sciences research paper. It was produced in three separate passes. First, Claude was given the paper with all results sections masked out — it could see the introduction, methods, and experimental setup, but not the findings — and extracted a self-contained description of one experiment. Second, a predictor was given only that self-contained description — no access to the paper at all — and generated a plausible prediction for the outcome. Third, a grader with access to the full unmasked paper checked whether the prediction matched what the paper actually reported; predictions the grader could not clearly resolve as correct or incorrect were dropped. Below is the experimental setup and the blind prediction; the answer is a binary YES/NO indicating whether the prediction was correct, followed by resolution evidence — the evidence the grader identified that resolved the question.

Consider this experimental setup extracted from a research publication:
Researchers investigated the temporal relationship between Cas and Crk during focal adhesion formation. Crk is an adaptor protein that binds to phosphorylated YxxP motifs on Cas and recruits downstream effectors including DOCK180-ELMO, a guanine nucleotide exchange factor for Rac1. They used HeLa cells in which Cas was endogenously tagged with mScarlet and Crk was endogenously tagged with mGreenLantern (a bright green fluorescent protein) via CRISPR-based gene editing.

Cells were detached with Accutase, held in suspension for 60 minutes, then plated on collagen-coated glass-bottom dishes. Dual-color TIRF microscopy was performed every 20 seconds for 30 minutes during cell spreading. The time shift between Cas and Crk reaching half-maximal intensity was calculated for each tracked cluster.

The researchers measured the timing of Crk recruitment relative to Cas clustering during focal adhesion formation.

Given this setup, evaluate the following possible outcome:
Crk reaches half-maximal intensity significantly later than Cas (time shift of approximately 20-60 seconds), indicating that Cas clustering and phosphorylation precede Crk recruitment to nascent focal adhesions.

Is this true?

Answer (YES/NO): NO